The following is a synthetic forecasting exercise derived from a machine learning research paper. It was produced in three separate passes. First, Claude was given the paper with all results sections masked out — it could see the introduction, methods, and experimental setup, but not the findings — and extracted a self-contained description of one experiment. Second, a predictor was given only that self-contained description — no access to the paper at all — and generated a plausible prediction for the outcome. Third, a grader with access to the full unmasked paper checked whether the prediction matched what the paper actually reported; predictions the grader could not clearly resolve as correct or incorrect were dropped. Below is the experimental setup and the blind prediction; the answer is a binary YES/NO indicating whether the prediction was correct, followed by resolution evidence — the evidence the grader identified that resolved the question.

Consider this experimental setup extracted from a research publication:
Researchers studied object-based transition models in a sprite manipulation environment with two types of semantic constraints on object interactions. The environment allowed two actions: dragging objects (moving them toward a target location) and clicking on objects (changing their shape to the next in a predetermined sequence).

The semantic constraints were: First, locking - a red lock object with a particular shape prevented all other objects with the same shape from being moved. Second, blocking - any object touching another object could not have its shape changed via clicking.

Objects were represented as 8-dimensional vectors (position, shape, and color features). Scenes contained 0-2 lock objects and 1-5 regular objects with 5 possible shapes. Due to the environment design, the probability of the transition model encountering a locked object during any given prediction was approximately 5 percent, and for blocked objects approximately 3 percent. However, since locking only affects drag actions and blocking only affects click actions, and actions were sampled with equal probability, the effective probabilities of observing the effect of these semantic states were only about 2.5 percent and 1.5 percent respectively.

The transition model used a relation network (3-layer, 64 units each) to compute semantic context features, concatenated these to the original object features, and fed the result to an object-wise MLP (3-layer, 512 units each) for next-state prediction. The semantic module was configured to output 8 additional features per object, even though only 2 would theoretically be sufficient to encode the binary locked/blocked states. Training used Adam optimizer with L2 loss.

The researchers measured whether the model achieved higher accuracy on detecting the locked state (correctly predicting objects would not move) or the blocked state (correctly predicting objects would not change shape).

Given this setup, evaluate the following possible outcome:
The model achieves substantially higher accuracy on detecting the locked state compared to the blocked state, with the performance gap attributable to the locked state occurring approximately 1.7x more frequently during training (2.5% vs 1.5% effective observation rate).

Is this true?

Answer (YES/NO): NO